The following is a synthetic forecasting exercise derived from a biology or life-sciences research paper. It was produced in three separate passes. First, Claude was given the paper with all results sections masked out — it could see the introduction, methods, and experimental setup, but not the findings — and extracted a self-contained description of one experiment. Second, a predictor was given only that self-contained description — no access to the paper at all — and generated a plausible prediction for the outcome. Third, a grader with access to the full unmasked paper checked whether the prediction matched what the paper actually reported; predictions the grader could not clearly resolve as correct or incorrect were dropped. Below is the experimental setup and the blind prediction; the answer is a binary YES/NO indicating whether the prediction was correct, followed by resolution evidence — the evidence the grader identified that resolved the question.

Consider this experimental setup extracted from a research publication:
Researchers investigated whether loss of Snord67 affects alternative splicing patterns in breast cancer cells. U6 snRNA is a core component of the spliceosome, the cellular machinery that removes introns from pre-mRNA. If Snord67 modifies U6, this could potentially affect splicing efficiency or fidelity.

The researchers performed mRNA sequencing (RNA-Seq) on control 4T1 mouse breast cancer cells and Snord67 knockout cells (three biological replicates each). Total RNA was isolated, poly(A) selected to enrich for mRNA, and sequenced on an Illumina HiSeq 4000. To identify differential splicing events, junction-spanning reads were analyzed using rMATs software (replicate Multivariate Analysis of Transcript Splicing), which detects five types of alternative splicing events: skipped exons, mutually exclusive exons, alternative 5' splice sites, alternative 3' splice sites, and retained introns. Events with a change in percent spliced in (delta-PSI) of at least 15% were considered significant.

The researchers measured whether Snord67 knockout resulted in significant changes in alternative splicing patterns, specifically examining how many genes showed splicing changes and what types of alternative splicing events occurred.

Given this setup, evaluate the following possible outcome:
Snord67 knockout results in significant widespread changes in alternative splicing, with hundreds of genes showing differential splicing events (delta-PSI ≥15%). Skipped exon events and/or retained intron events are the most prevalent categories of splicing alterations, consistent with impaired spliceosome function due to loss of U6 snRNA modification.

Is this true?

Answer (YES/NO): NO